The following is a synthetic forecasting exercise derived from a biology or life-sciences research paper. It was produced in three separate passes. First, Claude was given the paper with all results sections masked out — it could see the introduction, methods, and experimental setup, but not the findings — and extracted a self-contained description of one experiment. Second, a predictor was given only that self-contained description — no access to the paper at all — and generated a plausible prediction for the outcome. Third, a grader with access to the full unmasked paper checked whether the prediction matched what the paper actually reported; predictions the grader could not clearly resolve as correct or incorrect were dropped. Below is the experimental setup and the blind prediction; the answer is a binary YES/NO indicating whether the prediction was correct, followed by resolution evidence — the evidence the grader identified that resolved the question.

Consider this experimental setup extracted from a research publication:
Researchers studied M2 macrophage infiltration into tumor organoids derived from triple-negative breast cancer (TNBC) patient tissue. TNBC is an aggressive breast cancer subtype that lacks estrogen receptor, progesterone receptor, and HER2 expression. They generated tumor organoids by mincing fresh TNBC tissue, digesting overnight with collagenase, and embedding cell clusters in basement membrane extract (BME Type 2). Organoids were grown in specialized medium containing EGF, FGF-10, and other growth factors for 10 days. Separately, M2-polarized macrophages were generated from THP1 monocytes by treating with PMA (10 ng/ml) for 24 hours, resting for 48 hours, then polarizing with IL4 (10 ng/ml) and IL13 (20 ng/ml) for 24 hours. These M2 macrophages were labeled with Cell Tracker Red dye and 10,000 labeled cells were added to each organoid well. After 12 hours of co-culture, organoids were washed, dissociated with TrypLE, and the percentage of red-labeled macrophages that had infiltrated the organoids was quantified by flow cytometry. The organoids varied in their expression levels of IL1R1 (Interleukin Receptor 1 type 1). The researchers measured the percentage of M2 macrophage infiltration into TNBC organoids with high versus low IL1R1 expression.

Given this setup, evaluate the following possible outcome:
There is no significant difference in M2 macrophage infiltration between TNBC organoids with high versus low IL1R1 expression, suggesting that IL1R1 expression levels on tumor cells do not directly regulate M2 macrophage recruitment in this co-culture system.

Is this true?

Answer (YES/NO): NO